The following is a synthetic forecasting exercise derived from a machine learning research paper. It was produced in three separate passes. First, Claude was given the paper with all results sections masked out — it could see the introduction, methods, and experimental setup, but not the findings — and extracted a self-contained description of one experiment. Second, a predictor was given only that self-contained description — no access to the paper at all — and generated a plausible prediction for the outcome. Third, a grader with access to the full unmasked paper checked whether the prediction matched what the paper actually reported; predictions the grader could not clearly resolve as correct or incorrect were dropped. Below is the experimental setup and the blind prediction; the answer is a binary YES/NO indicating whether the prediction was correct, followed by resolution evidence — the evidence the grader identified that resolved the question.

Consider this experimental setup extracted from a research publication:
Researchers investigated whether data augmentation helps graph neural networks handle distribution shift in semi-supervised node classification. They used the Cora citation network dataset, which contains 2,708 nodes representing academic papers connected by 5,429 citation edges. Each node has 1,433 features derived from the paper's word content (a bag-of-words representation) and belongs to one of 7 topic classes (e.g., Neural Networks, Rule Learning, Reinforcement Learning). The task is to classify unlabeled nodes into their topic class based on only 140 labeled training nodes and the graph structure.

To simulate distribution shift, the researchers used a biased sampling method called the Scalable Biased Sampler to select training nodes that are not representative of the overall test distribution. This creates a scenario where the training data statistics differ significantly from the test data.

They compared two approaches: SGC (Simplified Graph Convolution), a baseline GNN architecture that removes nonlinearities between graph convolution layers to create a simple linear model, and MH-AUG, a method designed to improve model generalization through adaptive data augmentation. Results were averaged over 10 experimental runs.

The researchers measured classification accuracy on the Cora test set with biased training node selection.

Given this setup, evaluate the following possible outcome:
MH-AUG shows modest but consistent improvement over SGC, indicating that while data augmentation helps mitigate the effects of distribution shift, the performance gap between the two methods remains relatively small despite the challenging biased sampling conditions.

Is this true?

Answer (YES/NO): NO